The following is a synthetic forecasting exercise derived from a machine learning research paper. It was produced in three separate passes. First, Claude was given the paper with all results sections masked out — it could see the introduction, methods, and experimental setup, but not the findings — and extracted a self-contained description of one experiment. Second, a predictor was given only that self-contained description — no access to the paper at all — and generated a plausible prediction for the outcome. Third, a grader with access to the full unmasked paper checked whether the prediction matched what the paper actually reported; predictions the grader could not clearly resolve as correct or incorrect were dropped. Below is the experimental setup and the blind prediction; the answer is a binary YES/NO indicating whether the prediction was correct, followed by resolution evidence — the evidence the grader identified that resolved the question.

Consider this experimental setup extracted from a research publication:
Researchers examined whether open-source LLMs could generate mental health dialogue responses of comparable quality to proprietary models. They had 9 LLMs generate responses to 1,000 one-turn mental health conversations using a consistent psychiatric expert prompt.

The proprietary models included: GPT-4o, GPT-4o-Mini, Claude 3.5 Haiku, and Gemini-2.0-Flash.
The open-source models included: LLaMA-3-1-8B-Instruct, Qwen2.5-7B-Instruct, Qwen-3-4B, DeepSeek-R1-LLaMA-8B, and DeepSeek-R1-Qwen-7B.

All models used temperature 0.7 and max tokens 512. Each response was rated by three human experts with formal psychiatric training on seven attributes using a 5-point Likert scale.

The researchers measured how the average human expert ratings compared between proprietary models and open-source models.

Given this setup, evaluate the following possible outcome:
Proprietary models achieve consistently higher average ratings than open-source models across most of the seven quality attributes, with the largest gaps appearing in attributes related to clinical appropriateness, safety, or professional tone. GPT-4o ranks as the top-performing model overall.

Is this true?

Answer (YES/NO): NO